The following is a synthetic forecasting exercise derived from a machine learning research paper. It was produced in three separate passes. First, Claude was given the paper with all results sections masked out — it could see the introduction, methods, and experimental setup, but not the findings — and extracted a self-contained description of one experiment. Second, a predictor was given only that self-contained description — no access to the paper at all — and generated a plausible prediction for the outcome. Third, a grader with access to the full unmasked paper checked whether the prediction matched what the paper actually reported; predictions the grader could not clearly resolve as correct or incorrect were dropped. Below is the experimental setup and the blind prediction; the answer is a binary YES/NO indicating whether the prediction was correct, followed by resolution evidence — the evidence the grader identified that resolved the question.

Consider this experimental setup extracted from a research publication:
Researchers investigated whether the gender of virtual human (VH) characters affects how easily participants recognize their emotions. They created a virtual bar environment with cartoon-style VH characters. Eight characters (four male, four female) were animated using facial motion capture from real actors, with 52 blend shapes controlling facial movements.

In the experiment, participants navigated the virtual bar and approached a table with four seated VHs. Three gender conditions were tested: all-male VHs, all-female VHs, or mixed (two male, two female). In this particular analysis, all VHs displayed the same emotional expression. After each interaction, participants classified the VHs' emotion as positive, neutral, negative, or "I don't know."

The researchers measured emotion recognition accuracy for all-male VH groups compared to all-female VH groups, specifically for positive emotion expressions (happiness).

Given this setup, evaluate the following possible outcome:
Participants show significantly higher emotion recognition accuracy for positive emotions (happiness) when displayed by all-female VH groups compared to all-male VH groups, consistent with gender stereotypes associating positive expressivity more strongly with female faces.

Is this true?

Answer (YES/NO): NO